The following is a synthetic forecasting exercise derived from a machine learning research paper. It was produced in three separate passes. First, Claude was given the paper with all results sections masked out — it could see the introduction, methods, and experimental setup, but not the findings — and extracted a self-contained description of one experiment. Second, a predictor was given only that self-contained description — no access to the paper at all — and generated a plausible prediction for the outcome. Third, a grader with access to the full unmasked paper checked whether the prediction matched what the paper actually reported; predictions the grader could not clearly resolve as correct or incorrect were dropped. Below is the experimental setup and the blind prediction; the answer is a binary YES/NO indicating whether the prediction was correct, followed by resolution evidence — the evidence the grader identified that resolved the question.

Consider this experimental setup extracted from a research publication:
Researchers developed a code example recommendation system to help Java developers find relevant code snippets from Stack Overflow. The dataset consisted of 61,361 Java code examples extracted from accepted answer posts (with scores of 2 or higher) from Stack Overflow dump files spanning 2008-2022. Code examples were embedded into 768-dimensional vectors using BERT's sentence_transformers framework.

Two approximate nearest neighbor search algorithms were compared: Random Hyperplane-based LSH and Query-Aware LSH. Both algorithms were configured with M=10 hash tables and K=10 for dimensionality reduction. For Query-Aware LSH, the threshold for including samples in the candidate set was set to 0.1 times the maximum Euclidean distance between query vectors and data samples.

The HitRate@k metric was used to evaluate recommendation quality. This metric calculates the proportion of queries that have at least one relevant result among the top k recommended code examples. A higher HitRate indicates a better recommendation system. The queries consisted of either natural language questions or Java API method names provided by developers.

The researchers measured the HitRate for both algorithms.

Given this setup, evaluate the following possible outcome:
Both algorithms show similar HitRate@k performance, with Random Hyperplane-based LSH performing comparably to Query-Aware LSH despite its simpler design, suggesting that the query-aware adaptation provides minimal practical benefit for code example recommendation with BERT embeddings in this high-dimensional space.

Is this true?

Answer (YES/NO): NO